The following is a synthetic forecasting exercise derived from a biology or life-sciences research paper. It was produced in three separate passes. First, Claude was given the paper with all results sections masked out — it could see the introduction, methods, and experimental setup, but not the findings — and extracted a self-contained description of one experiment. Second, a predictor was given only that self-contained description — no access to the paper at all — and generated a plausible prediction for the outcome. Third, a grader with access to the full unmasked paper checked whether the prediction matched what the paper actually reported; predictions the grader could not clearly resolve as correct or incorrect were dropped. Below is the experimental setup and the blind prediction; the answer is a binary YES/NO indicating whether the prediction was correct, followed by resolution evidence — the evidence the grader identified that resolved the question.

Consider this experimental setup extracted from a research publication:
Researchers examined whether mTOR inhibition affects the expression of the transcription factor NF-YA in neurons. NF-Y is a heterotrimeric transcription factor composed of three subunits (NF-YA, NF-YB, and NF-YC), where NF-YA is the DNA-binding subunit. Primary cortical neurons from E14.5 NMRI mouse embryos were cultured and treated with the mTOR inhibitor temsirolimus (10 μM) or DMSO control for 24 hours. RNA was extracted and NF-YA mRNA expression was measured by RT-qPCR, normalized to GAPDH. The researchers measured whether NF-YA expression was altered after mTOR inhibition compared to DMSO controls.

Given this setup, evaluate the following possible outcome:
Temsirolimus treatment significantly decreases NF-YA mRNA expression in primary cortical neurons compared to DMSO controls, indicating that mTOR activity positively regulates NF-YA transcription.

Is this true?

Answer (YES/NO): NO